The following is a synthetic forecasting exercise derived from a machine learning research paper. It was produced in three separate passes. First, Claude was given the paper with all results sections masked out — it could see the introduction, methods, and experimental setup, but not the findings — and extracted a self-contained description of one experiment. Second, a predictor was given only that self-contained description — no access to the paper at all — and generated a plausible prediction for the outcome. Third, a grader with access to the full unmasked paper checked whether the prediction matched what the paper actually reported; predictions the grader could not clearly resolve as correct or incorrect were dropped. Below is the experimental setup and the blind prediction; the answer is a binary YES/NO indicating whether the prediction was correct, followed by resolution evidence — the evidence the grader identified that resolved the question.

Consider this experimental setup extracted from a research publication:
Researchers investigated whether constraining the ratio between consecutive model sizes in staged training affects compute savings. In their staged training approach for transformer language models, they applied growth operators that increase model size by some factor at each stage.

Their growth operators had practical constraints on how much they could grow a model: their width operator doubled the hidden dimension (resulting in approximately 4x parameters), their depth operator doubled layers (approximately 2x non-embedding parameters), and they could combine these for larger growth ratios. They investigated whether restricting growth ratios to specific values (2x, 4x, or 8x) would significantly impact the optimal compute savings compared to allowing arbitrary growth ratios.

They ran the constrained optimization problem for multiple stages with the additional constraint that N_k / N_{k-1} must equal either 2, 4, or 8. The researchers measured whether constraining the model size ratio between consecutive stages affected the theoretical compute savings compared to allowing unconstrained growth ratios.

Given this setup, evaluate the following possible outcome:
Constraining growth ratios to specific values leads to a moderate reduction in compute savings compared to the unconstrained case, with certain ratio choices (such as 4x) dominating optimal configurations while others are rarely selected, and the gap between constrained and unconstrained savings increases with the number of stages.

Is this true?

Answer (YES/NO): NO